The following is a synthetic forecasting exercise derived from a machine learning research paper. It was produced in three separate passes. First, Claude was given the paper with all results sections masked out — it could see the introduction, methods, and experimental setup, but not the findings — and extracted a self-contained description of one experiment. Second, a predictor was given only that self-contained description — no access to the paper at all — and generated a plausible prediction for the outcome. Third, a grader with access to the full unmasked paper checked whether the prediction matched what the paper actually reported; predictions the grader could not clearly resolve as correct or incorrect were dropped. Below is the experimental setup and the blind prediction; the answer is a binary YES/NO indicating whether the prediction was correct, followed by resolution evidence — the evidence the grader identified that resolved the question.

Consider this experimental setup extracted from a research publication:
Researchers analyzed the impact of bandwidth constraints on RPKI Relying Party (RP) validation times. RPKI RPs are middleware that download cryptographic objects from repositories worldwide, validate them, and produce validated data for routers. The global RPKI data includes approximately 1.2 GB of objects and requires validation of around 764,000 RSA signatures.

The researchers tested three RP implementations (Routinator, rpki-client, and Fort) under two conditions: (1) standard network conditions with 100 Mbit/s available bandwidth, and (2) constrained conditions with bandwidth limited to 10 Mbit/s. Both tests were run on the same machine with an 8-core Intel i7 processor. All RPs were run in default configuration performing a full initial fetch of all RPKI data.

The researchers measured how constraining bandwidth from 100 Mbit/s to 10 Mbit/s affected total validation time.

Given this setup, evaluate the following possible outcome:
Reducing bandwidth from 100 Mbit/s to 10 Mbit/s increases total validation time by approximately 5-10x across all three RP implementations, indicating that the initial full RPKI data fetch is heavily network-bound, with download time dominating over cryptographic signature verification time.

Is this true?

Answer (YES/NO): NO